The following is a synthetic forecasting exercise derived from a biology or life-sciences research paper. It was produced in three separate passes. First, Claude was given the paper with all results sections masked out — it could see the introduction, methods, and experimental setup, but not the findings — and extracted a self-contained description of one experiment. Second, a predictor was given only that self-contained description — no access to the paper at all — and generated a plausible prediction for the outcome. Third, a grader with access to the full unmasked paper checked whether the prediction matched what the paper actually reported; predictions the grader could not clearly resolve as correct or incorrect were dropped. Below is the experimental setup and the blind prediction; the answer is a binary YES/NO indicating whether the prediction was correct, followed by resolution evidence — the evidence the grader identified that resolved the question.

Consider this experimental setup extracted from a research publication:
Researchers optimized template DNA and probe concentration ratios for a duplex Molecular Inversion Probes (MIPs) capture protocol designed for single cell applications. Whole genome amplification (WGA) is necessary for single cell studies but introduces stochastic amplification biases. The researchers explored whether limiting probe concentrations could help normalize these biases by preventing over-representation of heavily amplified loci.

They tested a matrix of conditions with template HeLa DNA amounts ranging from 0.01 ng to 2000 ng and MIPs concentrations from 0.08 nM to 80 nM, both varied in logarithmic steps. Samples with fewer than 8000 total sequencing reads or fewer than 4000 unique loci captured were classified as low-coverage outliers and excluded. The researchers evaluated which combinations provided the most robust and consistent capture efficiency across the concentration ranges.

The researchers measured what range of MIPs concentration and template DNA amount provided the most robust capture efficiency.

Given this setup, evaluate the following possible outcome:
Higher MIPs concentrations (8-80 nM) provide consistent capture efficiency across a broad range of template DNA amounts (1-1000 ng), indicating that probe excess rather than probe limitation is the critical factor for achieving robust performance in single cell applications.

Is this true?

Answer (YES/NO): NO